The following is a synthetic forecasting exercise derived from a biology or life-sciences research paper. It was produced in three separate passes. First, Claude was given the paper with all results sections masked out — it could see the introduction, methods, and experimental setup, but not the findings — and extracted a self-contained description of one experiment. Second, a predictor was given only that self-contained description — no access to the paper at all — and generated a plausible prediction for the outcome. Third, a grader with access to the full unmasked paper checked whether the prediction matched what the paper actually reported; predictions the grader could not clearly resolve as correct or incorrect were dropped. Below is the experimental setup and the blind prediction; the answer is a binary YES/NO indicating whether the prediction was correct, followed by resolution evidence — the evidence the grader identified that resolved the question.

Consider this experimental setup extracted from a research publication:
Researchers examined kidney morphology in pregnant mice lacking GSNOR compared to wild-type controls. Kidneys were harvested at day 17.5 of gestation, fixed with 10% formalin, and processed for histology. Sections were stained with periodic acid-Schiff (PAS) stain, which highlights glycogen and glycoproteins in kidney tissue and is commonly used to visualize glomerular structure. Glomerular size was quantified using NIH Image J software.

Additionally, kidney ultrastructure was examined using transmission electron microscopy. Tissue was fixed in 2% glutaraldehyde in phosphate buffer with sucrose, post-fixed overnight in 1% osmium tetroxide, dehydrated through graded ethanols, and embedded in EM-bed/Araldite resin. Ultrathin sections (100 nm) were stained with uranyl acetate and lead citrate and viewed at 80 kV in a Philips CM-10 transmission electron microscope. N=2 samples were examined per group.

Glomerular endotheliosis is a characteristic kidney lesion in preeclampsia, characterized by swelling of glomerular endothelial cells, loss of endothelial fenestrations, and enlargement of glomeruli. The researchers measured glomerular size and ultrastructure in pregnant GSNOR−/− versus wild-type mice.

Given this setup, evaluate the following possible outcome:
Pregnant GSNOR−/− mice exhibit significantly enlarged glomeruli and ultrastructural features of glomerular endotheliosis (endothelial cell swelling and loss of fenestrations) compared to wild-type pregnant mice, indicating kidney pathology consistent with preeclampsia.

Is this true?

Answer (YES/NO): YES